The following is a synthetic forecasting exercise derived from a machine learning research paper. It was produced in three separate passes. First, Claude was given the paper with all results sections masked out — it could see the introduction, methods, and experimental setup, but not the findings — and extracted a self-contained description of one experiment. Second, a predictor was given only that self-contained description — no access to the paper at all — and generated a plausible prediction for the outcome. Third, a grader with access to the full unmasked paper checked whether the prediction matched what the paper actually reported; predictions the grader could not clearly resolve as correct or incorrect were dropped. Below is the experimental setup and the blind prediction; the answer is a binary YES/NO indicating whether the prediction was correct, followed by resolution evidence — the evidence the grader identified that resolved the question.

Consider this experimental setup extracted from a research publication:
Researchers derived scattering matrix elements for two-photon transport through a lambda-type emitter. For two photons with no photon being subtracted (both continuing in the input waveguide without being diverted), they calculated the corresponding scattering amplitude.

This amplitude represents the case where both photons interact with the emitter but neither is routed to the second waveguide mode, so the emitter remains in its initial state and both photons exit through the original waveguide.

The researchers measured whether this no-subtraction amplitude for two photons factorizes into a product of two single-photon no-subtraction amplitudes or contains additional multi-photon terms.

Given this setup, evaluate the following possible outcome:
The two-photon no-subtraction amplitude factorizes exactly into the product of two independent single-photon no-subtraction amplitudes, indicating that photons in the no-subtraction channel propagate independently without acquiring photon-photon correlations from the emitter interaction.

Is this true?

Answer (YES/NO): NO